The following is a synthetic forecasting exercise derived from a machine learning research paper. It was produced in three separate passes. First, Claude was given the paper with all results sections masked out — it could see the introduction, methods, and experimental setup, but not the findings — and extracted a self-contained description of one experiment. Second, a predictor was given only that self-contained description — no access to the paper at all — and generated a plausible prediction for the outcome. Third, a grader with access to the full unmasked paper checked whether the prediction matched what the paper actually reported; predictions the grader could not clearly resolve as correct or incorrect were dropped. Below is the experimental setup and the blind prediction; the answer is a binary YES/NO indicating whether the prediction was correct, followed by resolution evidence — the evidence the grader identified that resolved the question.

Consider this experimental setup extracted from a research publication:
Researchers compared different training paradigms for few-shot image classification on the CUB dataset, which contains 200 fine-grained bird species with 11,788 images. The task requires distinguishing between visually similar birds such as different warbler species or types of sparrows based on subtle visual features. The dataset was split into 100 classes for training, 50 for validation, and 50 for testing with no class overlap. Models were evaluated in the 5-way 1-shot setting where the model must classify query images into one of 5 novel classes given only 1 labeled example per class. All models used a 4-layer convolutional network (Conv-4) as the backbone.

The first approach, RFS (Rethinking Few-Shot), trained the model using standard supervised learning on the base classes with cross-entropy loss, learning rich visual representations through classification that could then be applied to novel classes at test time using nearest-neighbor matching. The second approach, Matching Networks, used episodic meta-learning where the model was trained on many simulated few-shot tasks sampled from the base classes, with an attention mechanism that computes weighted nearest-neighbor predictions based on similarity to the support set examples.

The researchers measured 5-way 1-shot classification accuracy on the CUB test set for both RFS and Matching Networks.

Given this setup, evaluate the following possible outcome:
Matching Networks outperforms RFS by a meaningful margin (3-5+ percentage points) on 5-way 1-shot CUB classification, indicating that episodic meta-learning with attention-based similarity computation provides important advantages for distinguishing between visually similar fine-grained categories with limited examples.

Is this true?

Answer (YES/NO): YES